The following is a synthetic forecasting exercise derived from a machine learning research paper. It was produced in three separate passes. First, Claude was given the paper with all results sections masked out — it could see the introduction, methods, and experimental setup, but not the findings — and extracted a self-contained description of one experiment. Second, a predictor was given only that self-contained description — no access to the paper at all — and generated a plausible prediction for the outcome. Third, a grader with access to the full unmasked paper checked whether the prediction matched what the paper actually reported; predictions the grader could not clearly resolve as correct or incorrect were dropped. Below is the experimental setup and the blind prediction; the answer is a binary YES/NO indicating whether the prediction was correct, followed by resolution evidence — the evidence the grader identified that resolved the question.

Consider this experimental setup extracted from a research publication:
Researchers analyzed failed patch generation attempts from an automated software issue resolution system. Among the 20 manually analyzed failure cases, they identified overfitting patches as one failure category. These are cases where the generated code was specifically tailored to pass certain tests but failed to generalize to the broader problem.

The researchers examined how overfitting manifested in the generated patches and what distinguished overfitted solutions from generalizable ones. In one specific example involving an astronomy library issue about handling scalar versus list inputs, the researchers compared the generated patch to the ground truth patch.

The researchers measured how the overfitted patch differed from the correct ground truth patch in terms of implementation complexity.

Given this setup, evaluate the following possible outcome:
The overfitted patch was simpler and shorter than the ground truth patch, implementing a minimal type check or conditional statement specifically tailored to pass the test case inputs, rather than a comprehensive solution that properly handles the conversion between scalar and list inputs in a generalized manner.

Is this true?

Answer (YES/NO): NO